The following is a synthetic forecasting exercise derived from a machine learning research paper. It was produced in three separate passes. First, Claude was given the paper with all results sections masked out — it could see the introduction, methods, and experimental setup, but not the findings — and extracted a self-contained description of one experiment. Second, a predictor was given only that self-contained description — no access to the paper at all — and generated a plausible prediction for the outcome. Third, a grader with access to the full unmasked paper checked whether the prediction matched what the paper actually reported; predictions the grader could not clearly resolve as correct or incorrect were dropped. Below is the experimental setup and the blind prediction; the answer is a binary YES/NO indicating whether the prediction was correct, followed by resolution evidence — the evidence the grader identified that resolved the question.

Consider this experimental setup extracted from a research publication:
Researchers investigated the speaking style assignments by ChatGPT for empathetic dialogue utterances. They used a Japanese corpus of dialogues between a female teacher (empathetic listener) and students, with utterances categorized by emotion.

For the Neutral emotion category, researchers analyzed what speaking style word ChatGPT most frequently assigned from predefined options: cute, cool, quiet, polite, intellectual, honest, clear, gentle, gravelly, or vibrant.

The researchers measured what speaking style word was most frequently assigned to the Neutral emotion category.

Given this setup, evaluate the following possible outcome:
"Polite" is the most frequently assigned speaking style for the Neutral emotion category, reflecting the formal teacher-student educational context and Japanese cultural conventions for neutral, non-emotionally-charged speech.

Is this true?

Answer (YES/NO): NO